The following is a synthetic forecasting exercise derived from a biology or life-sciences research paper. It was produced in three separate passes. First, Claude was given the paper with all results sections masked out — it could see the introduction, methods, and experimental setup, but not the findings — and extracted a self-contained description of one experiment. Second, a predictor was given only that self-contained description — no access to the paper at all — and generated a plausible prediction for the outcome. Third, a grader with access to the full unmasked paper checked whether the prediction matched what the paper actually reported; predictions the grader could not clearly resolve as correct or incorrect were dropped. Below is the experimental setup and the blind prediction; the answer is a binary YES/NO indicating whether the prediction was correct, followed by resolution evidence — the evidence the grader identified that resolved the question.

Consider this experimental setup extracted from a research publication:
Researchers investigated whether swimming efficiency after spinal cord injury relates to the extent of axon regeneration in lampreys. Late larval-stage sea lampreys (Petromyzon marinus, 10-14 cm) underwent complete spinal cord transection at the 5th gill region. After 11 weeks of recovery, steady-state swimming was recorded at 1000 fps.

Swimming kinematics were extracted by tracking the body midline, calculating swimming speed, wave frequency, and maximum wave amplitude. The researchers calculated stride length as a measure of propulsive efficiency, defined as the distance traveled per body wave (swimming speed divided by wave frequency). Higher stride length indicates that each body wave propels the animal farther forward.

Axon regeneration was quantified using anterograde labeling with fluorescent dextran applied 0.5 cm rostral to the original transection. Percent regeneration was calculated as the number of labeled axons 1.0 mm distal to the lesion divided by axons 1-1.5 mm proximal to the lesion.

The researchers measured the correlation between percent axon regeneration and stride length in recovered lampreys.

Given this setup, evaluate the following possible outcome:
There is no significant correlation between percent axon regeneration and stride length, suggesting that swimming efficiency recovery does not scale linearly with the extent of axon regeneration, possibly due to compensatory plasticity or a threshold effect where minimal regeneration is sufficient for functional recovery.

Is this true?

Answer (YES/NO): YES